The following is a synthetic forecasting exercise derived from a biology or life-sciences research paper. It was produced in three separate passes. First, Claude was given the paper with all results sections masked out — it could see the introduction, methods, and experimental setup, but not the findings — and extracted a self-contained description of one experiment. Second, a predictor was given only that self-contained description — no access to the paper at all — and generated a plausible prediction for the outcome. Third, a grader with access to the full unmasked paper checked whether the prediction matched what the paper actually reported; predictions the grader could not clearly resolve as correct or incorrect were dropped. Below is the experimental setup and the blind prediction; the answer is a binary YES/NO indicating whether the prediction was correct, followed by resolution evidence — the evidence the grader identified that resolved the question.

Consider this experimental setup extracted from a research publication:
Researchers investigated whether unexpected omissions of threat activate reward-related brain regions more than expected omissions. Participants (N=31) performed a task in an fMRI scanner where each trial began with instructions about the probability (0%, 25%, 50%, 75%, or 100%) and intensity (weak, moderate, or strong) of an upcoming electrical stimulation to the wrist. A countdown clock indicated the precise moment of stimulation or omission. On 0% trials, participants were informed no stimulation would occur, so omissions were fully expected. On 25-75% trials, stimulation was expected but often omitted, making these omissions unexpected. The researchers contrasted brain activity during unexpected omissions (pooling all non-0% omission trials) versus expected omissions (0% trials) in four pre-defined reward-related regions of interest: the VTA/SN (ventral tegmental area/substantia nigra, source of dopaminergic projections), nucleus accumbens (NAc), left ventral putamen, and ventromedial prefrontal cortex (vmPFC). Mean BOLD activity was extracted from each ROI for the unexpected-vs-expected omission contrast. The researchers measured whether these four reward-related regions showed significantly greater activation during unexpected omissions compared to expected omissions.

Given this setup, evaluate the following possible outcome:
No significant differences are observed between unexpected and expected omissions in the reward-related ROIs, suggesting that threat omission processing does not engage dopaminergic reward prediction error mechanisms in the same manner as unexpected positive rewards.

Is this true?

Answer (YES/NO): NO